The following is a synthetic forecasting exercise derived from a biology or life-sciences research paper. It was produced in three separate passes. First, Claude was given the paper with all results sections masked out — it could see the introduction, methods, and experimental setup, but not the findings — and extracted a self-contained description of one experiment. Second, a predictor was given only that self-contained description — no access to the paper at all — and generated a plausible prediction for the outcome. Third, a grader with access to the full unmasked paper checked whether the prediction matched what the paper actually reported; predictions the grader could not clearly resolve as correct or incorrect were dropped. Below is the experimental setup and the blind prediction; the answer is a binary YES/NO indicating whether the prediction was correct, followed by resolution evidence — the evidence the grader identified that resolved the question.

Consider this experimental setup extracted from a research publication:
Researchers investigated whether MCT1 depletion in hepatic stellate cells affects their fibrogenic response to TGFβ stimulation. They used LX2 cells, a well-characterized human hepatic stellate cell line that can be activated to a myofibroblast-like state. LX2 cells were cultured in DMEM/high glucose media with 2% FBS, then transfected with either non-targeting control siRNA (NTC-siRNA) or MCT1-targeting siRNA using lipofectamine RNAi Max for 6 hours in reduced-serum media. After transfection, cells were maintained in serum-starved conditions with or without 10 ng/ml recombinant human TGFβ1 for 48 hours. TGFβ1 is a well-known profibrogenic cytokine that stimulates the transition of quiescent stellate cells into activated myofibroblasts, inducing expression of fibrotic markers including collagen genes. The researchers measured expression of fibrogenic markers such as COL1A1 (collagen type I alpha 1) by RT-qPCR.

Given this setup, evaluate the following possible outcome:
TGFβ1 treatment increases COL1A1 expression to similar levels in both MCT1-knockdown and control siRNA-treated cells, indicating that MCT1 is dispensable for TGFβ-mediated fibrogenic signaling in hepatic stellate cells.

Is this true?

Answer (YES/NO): NO